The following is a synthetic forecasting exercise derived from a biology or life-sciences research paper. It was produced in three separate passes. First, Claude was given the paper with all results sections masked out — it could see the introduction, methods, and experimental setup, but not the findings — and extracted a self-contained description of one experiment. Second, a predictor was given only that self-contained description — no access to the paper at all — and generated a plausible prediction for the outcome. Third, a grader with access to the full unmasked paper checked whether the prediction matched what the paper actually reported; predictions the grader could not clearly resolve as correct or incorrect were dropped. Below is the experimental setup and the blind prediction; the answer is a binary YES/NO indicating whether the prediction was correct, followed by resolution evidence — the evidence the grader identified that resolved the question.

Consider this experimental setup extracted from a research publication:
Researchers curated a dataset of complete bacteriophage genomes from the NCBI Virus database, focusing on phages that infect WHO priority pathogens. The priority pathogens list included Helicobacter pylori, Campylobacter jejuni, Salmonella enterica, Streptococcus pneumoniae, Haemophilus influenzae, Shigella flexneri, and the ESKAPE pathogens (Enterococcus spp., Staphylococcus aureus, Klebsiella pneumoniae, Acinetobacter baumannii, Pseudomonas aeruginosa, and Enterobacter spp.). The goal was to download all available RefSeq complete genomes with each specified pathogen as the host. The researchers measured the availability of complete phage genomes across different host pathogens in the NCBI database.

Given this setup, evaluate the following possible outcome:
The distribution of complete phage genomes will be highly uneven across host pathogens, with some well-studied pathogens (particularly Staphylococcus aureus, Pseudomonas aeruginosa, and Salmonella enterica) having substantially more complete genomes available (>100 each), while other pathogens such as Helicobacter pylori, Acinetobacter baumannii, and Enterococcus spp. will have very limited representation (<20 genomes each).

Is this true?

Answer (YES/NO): NO